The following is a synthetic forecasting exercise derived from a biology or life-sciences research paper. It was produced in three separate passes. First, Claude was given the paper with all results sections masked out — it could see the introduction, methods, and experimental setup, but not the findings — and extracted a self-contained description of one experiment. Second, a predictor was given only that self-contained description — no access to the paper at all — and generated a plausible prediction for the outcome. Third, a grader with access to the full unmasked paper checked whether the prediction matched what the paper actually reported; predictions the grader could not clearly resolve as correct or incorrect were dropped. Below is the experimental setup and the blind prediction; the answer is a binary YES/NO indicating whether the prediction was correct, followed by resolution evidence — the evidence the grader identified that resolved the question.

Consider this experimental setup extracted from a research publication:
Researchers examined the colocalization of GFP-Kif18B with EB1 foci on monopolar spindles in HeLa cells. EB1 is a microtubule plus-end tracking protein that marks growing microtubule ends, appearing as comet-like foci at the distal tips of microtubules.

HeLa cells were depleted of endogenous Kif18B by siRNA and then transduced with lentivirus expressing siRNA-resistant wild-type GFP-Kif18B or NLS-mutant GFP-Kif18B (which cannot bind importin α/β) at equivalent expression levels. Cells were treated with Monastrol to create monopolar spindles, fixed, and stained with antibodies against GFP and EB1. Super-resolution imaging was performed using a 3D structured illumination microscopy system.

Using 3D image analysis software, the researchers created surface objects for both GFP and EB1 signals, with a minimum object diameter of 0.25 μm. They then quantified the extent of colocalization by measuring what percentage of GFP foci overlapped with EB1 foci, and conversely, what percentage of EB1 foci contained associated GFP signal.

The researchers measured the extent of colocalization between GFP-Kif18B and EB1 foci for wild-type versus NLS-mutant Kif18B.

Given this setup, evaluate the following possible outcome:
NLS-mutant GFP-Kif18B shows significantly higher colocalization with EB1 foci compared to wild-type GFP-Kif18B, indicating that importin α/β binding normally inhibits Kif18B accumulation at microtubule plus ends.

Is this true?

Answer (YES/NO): NO